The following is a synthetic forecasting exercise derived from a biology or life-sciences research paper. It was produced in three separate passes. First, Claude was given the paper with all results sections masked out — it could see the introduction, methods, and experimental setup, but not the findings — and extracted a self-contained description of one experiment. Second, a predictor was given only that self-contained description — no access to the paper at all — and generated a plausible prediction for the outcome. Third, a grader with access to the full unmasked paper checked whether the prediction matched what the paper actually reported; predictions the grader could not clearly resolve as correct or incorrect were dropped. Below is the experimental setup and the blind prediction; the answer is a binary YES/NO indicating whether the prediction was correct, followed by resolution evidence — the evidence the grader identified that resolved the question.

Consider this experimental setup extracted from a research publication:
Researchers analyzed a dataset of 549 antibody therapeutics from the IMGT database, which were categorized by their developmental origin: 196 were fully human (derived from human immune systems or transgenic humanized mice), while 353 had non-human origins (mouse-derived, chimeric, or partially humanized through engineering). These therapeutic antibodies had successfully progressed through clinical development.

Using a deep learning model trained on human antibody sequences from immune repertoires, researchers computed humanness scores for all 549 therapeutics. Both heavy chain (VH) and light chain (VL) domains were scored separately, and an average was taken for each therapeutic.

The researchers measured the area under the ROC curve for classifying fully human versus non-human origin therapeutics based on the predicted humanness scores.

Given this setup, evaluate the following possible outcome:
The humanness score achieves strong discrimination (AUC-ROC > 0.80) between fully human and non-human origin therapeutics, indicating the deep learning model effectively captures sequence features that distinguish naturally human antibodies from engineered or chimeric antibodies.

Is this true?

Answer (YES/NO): YES